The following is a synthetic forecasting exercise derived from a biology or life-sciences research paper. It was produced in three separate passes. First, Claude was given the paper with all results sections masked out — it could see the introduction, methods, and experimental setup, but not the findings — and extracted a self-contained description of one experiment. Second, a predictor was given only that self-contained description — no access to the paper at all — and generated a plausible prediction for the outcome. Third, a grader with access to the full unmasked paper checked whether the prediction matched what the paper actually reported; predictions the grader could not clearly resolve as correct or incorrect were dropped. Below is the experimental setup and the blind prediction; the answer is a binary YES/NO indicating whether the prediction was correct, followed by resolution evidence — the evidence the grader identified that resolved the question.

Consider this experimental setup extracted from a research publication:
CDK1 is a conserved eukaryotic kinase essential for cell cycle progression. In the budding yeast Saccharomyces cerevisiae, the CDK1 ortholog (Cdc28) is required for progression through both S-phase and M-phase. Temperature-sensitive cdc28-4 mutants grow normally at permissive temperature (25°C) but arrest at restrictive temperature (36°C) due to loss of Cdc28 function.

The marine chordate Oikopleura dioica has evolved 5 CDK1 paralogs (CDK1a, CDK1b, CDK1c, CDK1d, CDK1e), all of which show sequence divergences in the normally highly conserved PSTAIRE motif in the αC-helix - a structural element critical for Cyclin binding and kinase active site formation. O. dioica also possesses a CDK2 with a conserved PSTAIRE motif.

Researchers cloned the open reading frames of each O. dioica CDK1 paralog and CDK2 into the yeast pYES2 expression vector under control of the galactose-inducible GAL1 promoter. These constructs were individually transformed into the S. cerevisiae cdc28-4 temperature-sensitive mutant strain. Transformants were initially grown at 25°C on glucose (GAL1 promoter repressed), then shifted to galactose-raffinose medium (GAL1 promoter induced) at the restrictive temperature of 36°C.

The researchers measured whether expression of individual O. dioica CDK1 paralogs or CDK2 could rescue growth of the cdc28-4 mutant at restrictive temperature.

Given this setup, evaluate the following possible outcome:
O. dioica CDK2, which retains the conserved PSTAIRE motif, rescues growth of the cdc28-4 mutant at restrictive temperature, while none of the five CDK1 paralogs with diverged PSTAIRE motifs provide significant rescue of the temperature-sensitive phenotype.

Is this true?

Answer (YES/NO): NO